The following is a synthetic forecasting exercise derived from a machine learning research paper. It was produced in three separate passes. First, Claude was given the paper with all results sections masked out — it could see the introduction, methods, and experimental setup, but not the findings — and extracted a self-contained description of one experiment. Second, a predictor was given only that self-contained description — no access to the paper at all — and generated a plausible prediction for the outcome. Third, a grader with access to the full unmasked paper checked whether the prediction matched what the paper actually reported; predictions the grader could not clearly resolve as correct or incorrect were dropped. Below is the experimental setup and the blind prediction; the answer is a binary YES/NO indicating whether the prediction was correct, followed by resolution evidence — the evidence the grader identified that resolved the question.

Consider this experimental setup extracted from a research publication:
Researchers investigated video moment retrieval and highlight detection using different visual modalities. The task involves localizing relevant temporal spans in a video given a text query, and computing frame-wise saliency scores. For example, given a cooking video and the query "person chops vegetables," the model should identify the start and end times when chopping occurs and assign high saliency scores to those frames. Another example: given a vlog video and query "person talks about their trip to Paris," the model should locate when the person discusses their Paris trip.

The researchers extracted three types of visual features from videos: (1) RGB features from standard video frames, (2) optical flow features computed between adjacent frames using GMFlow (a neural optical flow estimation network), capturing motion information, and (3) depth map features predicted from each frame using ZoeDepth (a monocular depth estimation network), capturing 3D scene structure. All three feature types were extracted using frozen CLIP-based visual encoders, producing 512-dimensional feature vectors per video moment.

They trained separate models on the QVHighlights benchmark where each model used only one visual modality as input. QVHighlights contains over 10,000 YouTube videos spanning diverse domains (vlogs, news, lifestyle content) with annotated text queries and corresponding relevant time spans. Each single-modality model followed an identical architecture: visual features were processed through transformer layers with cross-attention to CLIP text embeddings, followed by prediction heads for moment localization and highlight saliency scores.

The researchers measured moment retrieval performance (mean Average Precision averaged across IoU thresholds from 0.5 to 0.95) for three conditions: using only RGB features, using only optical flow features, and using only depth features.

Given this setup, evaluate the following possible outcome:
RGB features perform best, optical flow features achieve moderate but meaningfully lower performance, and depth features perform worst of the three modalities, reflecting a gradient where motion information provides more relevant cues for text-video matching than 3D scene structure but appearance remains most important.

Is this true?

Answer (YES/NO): YES